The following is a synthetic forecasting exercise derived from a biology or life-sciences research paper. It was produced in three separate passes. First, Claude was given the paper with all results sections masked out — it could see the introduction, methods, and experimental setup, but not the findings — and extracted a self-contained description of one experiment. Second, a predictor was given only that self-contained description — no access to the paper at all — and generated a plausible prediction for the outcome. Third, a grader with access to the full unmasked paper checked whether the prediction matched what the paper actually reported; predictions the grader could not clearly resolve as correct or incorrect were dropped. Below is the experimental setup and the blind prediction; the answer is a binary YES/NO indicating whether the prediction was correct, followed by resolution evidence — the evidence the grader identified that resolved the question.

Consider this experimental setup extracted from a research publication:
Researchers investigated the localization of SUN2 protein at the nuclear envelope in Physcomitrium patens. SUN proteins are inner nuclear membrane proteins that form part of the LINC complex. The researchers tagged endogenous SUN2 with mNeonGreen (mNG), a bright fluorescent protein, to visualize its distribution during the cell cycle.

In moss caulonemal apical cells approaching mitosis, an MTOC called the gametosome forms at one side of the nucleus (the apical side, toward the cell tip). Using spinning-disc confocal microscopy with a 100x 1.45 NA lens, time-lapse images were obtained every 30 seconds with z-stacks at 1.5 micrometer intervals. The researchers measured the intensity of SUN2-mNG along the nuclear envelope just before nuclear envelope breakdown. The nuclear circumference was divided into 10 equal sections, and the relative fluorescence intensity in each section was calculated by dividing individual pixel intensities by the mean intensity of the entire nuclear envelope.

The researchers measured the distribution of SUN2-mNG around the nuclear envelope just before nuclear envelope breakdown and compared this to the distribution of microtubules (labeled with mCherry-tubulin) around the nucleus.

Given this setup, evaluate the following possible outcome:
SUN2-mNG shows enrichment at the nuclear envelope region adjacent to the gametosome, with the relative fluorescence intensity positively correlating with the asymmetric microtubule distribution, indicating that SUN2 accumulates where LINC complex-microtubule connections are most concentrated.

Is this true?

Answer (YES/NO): YES